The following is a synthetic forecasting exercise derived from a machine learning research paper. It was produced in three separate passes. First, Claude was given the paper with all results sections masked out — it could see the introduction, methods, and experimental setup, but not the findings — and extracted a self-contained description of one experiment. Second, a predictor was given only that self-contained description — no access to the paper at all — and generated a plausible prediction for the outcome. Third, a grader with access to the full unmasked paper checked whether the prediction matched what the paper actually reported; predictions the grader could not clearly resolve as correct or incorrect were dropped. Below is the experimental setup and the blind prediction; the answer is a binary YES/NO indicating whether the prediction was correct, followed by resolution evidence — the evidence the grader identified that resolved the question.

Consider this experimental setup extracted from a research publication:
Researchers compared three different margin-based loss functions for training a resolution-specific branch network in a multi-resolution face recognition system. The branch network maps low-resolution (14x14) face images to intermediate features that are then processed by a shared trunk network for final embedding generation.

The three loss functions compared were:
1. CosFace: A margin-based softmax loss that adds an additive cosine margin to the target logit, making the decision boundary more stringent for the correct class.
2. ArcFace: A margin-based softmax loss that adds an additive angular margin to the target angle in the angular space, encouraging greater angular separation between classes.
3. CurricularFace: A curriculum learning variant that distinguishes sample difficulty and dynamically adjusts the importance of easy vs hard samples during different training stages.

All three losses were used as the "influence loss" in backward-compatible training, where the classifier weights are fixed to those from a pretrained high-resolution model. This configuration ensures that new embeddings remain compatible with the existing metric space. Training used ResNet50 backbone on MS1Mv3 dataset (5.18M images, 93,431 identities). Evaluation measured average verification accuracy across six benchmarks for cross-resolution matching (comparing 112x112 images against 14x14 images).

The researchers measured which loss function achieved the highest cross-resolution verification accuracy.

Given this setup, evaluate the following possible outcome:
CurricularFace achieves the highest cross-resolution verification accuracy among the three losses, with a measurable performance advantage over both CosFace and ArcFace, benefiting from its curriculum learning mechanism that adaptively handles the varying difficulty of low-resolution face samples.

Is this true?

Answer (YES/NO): NO